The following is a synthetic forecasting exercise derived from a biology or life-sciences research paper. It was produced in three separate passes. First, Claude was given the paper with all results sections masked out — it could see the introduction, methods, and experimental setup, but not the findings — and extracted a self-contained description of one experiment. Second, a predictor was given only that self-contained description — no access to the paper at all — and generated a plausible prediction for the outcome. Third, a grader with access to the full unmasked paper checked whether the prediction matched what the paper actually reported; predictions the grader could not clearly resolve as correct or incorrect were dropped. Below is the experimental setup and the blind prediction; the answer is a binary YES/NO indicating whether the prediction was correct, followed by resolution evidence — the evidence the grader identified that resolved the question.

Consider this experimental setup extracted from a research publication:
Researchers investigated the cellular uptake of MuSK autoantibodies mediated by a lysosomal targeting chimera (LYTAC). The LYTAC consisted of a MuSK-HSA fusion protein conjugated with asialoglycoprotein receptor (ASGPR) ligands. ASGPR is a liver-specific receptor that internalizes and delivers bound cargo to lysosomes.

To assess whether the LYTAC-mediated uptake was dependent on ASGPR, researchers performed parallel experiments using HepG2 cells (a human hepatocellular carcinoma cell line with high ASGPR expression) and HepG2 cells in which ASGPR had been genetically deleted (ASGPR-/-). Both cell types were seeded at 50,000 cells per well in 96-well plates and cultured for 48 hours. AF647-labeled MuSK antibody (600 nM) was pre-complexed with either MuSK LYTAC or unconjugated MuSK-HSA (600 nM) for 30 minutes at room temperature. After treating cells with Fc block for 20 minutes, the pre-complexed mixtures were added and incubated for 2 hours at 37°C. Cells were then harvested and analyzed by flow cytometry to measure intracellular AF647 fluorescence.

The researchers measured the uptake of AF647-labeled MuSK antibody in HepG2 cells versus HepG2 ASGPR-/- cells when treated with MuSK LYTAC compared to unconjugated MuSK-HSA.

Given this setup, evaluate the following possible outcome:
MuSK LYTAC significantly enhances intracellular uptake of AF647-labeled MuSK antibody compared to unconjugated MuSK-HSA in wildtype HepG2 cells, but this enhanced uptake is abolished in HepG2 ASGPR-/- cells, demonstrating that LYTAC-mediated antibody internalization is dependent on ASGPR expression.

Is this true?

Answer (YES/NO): YES